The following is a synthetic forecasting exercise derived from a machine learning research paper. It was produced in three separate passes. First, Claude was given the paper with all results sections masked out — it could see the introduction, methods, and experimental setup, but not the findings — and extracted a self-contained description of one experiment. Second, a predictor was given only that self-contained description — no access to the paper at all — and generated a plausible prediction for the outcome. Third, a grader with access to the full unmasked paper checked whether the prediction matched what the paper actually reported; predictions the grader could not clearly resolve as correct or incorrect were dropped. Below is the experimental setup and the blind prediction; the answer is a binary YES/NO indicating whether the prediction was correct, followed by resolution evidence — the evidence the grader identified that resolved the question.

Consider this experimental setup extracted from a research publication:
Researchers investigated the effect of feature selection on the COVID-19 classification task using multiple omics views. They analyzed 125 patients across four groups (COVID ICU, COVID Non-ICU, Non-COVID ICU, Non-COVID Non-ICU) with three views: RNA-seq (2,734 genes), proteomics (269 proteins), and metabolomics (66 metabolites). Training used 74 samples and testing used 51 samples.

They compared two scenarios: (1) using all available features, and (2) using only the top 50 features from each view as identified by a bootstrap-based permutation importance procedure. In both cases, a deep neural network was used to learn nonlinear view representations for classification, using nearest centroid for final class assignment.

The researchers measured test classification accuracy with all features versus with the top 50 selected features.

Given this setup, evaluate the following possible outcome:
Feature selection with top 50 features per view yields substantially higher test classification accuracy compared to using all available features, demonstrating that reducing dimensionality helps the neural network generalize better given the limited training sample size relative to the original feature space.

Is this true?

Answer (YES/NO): NO